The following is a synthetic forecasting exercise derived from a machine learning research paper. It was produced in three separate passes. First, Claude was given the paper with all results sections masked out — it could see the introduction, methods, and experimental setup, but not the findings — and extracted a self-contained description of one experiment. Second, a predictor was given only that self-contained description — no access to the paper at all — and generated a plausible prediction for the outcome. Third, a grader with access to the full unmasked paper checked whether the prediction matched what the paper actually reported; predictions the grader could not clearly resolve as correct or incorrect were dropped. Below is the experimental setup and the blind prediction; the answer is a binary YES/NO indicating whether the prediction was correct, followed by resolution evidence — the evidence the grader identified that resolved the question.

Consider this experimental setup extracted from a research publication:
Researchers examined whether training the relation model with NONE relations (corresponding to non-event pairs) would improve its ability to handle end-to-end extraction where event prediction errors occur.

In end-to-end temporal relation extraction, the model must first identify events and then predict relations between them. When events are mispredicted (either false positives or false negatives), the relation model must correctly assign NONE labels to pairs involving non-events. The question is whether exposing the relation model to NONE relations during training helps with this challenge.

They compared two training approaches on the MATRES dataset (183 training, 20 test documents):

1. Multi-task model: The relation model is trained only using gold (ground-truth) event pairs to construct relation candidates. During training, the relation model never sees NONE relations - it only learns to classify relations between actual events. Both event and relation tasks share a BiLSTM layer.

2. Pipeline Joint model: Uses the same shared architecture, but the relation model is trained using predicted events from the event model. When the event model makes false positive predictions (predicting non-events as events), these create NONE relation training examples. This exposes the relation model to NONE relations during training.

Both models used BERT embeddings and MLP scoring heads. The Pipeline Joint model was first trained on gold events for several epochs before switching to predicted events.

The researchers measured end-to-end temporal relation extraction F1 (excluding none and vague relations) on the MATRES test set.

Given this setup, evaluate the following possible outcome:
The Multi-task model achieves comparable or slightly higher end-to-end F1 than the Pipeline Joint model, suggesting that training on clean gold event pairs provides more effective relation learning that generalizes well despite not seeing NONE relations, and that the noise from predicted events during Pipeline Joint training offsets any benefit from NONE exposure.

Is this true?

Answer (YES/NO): YES